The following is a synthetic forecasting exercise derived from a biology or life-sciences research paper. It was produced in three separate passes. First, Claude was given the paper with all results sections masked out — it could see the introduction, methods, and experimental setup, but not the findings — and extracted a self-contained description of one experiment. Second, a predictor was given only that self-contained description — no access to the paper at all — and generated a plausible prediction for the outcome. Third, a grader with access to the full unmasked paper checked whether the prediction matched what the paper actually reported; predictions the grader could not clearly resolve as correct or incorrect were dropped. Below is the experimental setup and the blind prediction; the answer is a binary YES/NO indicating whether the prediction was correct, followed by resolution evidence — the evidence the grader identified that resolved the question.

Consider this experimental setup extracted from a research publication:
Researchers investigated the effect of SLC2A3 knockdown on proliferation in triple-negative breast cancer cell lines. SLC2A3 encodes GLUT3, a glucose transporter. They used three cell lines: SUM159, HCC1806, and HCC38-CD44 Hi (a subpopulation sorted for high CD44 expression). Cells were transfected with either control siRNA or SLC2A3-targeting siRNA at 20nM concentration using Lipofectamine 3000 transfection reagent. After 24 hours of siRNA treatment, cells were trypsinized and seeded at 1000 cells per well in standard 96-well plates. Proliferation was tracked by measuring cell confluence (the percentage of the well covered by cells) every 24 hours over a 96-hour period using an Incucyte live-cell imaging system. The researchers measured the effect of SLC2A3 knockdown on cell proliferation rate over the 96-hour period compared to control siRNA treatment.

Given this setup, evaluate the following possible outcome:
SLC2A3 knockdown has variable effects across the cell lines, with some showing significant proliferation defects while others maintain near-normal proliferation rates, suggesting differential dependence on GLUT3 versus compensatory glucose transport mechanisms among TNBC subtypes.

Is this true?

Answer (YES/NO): NO